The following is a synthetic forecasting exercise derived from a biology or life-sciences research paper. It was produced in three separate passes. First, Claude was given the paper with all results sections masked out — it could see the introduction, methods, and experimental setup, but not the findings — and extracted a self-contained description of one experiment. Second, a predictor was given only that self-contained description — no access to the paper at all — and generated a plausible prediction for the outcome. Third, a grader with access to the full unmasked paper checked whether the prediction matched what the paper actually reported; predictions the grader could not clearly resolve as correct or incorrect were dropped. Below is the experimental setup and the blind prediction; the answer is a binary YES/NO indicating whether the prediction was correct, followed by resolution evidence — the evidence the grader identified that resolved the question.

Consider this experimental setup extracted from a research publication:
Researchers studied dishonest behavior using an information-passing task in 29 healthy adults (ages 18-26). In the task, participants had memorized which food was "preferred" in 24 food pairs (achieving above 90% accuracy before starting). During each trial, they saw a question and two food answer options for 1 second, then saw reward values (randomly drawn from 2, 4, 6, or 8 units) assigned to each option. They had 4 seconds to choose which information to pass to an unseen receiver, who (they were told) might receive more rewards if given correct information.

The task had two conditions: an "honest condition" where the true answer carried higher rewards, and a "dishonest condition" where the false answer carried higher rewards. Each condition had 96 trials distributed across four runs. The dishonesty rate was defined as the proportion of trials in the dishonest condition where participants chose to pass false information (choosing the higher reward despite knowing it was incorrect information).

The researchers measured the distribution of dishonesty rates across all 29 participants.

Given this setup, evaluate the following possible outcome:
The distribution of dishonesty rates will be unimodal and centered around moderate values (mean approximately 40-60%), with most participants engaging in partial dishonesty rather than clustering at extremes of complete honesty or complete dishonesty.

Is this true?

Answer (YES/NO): NO